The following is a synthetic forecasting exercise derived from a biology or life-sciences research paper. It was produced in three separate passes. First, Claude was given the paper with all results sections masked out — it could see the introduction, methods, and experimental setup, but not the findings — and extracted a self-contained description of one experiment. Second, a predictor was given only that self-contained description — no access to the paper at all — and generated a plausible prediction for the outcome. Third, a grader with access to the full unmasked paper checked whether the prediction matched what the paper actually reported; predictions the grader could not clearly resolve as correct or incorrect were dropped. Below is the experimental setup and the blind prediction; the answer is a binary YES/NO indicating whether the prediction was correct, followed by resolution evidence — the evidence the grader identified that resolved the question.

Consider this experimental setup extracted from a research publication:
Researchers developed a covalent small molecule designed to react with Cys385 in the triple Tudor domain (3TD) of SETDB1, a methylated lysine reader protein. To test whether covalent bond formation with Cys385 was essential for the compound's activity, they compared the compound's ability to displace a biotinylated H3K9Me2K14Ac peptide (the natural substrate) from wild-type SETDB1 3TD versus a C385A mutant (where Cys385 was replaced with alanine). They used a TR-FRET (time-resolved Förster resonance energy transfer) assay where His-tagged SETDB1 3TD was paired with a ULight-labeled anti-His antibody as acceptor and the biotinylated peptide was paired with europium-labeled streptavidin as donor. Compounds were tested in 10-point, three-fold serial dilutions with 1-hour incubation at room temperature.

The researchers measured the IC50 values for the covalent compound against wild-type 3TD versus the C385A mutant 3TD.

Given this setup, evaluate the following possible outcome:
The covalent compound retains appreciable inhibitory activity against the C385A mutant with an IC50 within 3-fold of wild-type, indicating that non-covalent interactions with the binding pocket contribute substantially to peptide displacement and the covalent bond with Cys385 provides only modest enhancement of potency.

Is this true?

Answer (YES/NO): NO